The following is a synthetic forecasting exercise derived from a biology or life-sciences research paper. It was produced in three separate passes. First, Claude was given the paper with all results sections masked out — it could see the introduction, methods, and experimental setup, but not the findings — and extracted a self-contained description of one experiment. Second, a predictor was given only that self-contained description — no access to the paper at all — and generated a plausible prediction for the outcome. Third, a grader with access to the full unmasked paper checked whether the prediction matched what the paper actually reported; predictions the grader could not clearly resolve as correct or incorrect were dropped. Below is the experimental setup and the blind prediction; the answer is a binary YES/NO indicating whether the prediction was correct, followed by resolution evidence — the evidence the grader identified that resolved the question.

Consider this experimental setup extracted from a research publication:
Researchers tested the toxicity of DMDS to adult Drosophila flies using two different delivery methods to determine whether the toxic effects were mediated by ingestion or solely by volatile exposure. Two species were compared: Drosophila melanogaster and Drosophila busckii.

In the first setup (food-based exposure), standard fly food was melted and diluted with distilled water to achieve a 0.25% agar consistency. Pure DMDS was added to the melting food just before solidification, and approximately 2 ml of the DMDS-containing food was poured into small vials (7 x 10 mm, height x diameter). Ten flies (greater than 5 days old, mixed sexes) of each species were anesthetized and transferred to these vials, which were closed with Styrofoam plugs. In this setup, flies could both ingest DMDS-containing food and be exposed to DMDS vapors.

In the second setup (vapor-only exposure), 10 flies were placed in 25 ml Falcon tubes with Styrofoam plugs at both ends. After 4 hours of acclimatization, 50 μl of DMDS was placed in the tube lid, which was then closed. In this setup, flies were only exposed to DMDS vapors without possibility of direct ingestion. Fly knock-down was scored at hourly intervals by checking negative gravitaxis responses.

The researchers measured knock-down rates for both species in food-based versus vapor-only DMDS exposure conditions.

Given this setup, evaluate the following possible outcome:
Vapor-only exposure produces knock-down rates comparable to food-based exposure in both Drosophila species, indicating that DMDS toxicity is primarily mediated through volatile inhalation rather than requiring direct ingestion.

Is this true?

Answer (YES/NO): YES